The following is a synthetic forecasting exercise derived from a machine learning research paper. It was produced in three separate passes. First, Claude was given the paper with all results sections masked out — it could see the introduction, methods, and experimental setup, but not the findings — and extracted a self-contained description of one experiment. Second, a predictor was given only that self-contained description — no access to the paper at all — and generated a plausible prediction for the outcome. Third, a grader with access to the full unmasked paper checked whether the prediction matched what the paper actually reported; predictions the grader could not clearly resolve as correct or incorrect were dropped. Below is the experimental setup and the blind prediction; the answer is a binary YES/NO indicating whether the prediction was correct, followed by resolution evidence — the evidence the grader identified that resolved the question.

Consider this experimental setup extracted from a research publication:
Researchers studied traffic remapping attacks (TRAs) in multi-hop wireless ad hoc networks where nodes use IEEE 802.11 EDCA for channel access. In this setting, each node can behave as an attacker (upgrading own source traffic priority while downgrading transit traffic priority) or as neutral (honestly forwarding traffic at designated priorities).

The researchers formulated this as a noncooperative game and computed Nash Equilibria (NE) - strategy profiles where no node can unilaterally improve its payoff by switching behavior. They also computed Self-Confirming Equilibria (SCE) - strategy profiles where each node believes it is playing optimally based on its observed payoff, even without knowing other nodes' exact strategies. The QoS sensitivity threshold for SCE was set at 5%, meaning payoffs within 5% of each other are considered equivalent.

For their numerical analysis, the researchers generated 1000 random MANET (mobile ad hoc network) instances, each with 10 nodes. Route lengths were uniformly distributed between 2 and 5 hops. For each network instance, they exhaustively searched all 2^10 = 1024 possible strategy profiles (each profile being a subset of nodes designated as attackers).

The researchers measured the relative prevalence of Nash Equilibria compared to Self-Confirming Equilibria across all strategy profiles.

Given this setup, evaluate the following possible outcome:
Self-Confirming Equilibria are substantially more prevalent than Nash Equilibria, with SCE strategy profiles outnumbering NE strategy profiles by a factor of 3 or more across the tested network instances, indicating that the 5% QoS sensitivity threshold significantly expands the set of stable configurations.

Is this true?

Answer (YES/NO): NO